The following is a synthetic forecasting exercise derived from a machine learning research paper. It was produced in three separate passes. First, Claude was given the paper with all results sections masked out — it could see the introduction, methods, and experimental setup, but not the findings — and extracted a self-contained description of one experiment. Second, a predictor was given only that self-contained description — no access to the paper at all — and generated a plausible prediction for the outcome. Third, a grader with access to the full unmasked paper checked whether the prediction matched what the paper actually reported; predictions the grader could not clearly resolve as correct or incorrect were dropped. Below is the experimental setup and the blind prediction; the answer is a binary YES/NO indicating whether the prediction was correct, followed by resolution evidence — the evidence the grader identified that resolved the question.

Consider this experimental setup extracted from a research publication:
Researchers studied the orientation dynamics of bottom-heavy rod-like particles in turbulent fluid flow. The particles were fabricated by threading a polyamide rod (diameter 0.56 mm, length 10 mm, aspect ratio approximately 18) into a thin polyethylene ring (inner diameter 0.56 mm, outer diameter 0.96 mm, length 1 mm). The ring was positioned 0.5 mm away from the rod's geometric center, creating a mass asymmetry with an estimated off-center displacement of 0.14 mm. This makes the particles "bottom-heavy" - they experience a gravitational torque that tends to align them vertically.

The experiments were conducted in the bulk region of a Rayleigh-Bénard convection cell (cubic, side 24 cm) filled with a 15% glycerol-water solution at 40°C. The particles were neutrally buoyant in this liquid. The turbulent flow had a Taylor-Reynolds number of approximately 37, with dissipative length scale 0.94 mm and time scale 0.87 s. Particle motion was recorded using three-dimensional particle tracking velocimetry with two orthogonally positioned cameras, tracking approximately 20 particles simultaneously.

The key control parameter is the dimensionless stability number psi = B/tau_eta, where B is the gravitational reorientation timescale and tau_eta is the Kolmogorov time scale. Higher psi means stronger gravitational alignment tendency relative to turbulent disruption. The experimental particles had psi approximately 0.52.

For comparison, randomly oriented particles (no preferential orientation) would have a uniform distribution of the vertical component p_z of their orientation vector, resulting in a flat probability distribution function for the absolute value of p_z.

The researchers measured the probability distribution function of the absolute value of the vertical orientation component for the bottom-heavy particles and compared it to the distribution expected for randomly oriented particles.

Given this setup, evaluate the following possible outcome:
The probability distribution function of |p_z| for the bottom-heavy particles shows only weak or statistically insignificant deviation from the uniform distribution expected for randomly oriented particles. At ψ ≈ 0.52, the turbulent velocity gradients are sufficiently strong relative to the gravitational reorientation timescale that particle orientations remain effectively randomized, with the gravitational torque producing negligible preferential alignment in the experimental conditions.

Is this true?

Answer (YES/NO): NO